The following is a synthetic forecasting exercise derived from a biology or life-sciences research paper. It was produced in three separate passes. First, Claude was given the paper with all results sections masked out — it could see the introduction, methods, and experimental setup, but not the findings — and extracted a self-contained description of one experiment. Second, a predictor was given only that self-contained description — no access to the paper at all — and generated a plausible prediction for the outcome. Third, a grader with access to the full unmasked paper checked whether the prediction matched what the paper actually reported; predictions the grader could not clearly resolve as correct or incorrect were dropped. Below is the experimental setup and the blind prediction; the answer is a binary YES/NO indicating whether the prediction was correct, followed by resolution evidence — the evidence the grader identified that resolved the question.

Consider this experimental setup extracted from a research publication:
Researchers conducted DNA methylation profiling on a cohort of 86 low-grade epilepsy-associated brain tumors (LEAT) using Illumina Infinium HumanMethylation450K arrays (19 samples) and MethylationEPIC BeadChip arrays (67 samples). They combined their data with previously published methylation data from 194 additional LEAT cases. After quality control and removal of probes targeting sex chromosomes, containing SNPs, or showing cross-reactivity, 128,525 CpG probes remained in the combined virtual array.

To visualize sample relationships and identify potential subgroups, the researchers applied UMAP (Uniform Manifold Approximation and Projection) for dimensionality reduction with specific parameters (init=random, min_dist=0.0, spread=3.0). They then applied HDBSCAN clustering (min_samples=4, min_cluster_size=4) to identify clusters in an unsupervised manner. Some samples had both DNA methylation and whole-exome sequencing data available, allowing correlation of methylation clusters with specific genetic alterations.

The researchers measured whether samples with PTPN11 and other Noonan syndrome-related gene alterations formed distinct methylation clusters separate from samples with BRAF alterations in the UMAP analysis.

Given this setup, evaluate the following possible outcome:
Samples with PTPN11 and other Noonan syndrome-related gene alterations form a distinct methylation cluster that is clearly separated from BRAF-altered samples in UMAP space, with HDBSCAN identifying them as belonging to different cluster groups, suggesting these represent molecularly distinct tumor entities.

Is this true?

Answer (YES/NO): YES